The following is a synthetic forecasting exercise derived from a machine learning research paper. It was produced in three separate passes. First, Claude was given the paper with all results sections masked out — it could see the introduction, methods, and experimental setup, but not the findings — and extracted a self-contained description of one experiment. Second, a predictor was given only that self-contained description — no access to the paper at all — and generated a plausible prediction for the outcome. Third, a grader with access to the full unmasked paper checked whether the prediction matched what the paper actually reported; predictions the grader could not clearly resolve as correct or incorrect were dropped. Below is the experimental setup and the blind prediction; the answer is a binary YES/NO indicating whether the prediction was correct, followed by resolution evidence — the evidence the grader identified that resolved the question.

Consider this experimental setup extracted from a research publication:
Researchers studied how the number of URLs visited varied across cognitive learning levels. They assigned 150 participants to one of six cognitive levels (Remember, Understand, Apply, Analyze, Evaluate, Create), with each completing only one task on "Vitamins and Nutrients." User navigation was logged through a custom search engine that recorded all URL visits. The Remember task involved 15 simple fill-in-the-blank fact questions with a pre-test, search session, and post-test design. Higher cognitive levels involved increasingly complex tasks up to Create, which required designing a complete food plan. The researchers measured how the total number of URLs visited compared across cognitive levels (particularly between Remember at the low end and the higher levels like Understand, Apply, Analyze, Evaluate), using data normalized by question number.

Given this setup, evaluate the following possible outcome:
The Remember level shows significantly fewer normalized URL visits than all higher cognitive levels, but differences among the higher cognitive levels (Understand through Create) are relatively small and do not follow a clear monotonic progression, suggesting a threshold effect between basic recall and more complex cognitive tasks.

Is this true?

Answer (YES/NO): NO